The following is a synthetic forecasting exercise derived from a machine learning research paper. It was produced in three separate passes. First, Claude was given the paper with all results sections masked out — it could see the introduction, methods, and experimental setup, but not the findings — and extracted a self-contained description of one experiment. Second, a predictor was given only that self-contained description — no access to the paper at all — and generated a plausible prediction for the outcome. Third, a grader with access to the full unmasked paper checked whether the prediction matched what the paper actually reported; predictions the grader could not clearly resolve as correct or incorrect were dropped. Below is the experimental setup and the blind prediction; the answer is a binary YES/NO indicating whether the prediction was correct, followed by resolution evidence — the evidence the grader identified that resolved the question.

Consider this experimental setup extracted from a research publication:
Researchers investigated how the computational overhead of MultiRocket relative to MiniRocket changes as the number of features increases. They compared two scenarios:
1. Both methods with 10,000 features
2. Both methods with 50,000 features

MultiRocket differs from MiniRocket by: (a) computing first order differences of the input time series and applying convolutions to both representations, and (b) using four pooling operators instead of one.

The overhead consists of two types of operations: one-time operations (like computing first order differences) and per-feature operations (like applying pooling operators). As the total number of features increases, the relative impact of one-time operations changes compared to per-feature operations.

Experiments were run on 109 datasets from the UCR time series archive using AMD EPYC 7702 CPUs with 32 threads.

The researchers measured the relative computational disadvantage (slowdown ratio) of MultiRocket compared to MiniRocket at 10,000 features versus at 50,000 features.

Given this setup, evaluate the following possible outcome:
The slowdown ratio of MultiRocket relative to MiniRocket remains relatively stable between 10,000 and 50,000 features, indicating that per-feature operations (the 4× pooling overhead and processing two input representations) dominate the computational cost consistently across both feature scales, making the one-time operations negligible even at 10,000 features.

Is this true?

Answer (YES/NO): NO